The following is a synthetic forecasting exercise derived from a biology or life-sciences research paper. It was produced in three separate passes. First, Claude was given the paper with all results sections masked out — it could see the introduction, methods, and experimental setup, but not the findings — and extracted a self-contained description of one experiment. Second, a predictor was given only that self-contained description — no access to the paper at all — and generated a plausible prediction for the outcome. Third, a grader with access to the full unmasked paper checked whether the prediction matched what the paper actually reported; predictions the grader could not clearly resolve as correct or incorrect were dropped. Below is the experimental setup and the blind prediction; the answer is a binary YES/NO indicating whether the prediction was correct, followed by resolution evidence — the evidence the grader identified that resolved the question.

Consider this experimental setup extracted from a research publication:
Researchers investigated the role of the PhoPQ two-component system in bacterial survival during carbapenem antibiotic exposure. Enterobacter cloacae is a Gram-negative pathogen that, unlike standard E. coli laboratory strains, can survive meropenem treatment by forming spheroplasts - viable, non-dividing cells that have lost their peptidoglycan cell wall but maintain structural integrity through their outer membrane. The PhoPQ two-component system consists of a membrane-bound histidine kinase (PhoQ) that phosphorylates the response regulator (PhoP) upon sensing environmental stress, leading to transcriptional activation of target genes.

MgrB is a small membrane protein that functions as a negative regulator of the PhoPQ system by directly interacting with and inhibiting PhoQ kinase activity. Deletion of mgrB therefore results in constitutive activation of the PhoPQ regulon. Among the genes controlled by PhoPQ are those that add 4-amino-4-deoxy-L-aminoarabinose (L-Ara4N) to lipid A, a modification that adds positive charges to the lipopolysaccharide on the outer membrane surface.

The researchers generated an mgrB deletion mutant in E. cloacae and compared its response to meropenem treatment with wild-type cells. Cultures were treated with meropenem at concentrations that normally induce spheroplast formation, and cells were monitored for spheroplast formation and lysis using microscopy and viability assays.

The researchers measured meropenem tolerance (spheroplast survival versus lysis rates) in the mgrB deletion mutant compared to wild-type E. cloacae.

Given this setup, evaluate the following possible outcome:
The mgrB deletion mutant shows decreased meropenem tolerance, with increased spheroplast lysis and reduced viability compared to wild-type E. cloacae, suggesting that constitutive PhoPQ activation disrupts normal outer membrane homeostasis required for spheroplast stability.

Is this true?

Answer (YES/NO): NO